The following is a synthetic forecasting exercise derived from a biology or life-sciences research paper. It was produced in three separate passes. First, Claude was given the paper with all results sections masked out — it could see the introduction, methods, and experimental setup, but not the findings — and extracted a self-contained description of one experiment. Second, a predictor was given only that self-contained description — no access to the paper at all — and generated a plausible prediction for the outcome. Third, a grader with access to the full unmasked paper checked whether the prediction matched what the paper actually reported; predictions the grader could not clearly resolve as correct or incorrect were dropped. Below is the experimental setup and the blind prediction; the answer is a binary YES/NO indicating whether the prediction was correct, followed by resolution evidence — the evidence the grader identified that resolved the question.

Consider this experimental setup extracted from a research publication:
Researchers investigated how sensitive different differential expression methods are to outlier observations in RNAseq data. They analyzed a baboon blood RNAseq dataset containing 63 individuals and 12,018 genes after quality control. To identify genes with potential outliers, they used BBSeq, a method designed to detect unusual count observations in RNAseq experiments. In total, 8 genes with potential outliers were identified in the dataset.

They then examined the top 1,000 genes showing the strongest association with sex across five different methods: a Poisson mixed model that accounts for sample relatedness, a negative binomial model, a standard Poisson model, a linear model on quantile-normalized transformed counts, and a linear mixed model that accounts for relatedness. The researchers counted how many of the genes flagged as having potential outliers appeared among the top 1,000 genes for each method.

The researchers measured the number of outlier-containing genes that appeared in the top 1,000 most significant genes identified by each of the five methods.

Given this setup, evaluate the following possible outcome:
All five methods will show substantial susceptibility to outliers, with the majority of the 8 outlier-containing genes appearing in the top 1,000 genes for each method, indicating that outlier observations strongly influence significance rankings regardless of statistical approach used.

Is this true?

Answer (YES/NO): NO